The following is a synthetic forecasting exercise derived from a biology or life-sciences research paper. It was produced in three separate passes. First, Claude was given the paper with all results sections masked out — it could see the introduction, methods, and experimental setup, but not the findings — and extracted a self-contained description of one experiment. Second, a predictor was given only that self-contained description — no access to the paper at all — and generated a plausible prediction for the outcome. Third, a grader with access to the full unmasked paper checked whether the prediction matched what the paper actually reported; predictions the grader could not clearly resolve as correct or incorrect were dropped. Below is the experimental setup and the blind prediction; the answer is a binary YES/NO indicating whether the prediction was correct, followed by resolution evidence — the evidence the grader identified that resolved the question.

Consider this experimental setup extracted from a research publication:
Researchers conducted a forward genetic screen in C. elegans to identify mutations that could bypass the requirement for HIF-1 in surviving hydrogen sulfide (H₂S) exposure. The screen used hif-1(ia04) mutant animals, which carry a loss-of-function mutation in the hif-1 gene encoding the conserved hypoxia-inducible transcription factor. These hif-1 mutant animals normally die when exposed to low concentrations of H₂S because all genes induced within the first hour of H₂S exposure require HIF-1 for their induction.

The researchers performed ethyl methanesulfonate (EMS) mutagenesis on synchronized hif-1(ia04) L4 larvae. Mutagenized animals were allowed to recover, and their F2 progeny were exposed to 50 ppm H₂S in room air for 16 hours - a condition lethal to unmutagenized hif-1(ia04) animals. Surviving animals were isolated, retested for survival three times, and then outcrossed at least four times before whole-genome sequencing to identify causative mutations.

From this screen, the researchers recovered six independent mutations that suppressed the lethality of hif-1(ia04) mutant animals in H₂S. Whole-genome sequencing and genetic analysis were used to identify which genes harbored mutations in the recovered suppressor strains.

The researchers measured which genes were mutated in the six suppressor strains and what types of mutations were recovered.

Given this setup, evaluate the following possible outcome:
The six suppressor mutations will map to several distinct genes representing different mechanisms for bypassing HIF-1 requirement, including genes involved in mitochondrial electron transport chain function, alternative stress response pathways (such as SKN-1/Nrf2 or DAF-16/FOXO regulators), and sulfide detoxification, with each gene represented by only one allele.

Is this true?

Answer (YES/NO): NO